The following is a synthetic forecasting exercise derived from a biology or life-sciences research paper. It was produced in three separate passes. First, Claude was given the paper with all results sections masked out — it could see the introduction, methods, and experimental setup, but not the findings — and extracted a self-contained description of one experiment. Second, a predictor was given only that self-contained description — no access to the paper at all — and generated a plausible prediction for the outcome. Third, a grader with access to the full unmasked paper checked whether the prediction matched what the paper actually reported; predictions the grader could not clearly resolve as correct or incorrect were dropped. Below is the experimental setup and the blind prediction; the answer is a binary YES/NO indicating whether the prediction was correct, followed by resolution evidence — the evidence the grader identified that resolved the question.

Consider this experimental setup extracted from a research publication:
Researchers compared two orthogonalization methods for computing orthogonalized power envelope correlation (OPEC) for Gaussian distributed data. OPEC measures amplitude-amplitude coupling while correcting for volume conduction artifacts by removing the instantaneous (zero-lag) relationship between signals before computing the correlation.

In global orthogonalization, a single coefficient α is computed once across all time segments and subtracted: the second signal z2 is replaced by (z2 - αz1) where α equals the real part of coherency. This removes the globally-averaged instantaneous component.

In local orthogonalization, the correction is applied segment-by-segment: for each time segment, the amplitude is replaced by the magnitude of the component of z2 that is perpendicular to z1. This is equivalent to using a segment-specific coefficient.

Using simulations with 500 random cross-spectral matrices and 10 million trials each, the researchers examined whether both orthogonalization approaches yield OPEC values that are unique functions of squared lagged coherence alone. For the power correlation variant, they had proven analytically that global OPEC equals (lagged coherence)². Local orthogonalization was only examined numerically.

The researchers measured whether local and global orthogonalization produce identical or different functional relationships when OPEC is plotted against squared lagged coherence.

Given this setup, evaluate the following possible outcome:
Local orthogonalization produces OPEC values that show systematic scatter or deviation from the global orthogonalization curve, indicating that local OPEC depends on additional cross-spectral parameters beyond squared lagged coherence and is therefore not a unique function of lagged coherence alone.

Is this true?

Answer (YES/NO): NO